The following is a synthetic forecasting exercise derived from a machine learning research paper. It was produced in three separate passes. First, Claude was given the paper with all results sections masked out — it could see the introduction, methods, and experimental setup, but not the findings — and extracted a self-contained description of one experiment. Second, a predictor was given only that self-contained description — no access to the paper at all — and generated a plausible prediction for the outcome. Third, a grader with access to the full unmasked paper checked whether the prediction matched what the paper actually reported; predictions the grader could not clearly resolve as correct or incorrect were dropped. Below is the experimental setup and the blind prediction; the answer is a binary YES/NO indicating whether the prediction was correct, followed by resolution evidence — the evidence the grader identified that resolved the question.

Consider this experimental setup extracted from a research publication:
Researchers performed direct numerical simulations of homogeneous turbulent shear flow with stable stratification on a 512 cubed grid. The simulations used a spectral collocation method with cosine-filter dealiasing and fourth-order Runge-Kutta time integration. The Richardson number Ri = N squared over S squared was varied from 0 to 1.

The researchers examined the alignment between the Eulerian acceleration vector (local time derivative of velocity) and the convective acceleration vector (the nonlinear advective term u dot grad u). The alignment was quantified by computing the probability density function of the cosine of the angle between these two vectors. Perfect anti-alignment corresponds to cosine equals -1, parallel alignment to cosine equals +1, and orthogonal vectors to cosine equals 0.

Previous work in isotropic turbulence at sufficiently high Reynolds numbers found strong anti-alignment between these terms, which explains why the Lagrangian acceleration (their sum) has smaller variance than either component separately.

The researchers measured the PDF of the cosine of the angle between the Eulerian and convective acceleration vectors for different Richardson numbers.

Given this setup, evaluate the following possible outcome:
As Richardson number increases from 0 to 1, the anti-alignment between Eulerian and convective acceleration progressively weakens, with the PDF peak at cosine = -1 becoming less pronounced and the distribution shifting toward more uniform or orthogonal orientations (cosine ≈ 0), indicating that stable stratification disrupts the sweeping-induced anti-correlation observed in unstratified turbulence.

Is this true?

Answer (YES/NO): YES